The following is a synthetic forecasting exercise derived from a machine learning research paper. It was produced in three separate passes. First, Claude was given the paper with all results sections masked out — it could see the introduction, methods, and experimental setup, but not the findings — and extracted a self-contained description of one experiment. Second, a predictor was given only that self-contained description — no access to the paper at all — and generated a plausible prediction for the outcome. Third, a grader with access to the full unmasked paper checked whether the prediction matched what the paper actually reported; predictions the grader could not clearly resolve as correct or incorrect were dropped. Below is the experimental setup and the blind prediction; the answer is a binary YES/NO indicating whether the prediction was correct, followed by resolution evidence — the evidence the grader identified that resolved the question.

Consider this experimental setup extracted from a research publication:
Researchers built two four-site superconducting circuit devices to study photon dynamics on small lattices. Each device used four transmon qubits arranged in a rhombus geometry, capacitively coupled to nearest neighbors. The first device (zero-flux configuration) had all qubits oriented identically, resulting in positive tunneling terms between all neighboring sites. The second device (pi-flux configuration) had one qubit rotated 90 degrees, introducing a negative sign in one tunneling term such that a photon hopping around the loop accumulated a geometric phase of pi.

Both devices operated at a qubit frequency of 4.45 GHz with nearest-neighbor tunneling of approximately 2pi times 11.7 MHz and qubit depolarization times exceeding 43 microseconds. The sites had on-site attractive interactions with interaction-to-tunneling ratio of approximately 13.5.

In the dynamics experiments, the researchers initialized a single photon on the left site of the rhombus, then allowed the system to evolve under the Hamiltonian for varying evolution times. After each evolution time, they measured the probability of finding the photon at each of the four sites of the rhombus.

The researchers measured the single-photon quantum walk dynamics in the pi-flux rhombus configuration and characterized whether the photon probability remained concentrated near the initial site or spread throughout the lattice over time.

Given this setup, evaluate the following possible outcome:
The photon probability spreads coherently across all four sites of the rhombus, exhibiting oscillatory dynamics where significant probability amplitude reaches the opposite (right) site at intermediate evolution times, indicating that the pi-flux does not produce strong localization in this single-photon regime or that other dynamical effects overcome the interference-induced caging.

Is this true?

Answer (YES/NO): NO